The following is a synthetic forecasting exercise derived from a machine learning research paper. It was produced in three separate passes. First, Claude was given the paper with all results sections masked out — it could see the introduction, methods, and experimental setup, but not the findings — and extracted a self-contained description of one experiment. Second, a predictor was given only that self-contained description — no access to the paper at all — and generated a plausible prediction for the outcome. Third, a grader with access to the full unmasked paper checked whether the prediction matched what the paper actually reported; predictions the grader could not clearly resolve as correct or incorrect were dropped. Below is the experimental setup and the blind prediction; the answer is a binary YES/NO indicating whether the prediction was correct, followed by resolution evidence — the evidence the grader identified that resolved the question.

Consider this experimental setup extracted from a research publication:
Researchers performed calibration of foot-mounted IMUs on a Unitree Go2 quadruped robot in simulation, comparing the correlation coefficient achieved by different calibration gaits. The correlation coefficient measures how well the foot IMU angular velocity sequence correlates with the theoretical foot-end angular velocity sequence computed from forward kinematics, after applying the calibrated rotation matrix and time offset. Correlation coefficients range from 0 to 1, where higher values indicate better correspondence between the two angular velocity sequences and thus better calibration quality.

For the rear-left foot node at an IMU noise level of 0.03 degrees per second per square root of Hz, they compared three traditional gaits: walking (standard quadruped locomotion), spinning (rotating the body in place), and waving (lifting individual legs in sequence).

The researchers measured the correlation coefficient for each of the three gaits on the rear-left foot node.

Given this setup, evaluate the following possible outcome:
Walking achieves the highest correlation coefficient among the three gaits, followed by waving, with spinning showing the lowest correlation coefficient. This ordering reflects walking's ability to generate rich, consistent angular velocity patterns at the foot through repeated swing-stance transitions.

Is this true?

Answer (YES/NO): NO